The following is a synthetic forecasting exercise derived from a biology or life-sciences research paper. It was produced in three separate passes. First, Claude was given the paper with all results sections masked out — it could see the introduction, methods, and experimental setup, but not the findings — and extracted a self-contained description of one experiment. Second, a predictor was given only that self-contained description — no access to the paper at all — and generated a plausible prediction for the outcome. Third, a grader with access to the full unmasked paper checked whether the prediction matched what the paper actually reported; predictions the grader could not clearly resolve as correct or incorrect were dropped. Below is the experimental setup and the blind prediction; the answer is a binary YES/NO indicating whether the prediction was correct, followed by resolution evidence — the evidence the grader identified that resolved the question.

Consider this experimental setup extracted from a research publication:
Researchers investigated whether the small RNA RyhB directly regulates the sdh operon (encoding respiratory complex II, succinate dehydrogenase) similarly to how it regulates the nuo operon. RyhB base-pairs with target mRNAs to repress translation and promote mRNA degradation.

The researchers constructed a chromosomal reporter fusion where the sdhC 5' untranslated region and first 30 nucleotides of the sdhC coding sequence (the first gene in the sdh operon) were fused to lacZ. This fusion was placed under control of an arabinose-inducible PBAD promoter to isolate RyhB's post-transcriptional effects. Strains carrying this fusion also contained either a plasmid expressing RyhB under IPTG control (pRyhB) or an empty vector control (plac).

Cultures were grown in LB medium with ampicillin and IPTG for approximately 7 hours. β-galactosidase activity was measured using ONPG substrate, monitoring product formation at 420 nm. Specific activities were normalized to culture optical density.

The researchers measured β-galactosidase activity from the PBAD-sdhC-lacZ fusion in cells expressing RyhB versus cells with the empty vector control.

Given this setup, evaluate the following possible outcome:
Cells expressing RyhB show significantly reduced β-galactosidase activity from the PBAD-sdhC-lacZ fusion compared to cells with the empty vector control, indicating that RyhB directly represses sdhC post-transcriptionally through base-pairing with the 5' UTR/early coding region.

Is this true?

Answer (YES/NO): YES